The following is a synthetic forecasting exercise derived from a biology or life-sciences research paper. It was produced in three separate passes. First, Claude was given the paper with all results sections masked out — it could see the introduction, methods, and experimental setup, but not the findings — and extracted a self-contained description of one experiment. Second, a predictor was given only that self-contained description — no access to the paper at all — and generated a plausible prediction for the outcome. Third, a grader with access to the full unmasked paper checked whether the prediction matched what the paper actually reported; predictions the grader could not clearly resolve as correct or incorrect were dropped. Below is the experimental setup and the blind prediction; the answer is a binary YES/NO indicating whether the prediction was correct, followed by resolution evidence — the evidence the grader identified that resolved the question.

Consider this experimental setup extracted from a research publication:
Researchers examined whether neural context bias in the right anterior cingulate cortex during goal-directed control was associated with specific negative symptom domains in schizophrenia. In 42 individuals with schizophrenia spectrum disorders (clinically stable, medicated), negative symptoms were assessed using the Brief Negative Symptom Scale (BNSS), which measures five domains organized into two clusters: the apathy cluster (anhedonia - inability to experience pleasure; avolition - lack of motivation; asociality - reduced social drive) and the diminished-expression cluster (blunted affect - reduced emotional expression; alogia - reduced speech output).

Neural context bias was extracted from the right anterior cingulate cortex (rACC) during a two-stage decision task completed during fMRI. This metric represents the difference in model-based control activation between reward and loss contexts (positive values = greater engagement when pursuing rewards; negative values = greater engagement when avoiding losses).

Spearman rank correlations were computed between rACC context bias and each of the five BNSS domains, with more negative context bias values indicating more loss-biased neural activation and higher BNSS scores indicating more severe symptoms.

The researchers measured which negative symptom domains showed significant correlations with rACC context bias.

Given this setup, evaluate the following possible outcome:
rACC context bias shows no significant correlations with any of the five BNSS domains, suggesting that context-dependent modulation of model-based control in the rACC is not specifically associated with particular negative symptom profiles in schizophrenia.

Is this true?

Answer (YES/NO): NO